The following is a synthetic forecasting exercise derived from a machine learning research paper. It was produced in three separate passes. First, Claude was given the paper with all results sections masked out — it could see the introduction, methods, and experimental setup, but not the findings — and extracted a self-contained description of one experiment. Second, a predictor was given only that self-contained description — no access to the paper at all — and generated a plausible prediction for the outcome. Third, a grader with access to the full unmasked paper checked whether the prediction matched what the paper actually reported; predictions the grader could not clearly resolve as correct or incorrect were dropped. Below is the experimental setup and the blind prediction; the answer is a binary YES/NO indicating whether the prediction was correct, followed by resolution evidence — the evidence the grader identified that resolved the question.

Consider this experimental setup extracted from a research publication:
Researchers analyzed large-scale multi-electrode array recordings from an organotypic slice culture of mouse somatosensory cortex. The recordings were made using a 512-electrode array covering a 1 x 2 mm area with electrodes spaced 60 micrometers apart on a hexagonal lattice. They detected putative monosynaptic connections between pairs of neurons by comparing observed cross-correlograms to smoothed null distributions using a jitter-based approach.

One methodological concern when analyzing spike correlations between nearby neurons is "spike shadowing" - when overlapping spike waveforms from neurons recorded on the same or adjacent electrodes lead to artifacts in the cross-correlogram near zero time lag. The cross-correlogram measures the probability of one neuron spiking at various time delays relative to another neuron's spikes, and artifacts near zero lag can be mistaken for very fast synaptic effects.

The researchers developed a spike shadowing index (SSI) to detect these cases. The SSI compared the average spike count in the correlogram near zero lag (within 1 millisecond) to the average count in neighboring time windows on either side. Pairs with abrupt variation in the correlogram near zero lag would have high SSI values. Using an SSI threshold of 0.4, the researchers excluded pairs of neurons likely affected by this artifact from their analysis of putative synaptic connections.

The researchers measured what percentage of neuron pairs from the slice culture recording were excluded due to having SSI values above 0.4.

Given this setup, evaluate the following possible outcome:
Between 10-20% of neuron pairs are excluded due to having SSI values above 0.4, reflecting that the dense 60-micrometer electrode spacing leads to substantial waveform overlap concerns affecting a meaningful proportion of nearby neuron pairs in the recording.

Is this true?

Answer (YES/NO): NO